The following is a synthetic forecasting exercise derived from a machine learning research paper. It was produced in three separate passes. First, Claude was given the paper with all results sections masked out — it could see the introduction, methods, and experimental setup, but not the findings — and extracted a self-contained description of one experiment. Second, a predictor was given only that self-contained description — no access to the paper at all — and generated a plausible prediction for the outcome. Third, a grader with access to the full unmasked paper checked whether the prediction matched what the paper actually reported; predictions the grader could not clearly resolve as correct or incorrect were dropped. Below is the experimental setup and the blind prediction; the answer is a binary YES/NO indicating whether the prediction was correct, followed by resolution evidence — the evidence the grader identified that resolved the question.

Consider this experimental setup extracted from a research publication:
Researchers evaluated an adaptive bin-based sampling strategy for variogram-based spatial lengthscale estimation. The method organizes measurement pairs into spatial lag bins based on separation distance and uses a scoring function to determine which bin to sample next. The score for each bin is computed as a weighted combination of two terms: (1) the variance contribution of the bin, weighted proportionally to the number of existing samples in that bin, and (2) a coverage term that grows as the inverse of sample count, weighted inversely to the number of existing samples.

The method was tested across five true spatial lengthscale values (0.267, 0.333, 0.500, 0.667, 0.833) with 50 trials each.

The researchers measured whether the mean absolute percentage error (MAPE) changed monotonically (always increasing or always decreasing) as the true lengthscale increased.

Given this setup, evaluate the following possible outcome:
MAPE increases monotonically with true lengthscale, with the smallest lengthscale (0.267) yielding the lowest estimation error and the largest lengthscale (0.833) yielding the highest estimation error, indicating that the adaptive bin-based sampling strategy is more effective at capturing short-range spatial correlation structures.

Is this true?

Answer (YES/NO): NO